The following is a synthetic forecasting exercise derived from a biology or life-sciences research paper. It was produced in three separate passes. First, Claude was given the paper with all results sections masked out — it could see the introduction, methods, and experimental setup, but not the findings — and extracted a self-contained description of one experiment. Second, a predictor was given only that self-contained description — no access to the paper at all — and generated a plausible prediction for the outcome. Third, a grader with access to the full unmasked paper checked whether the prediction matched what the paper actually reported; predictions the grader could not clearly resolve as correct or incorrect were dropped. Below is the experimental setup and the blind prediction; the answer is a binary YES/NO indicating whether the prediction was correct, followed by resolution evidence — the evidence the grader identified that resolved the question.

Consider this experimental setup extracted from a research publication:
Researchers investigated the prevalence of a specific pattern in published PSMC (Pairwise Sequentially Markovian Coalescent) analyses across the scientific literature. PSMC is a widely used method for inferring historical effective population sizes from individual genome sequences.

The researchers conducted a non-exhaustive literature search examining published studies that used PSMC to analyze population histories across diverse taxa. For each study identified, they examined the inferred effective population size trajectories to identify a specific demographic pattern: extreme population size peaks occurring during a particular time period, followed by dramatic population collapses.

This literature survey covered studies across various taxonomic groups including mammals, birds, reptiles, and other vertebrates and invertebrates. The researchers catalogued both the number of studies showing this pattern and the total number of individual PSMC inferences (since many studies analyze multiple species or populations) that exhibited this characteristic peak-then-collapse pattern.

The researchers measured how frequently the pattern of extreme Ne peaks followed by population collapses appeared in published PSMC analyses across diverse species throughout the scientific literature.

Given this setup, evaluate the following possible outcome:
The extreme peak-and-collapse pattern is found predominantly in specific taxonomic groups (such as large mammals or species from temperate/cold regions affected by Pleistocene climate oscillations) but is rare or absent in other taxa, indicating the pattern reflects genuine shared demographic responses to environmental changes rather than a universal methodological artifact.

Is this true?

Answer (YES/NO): NO